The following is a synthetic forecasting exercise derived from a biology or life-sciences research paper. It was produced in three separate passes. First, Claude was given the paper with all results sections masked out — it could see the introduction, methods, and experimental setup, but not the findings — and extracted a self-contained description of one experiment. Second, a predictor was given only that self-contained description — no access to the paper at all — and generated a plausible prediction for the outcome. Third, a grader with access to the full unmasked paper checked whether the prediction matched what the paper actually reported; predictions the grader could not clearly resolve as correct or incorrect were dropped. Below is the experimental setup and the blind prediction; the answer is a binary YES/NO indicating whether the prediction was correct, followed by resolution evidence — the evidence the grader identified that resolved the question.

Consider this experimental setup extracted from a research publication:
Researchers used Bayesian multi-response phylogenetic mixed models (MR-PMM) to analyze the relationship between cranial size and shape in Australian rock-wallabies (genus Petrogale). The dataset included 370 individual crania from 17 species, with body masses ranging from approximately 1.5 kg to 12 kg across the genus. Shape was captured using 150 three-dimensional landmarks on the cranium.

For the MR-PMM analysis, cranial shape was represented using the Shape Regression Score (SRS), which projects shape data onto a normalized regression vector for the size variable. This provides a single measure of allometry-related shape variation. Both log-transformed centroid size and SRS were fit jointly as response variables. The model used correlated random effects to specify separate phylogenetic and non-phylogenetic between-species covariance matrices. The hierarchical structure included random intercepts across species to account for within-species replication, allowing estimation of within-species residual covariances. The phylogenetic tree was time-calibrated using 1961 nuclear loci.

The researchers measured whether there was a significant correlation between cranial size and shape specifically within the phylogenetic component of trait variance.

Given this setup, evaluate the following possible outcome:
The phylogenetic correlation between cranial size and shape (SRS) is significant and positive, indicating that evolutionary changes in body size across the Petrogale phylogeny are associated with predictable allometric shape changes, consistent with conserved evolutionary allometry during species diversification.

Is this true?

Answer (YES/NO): YES